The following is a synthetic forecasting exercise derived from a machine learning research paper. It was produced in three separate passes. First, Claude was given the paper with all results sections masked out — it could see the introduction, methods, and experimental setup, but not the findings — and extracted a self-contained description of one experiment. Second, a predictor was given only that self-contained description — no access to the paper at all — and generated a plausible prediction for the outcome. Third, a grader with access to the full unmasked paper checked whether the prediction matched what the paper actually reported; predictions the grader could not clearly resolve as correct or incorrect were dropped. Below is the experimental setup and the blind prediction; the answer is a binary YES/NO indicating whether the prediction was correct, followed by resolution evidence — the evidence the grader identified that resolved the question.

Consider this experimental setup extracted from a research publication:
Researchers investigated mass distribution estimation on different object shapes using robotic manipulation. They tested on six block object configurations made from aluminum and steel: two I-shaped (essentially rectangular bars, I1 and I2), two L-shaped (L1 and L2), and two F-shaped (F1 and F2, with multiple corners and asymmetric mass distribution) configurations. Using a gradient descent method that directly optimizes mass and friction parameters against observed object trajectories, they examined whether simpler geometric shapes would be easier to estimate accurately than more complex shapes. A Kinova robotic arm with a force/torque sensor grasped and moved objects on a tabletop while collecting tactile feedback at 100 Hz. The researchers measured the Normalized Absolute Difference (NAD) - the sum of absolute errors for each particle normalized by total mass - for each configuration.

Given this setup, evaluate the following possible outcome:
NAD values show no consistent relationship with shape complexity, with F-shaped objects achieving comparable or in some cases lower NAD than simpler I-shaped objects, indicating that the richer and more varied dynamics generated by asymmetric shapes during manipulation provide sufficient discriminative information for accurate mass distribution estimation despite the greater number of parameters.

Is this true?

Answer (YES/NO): NO